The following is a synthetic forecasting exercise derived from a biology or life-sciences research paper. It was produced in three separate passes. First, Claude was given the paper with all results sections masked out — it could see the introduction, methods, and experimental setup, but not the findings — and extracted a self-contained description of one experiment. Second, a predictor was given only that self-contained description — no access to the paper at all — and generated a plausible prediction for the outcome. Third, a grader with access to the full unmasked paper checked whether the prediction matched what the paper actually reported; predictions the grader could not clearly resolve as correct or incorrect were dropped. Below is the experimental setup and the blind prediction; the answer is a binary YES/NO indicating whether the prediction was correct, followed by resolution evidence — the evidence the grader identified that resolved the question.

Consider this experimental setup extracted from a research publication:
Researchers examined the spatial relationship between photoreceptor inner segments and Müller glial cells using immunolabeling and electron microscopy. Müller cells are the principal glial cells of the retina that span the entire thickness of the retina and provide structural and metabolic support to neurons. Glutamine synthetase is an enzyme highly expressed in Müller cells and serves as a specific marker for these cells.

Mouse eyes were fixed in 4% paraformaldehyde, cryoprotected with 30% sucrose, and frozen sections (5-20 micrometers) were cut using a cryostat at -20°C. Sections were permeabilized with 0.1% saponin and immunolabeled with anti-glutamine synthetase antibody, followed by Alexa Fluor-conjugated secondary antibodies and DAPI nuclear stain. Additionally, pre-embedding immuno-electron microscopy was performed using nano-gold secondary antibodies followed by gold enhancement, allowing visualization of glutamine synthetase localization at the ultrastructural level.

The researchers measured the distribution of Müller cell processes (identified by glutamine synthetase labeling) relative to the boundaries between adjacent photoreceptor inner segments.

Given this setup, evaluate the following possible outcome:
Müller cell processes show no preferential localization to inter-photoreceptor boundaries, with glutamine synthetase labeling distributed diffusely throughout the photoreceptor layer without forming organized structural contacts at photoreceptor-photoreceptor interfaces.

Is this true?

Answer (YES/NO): NO